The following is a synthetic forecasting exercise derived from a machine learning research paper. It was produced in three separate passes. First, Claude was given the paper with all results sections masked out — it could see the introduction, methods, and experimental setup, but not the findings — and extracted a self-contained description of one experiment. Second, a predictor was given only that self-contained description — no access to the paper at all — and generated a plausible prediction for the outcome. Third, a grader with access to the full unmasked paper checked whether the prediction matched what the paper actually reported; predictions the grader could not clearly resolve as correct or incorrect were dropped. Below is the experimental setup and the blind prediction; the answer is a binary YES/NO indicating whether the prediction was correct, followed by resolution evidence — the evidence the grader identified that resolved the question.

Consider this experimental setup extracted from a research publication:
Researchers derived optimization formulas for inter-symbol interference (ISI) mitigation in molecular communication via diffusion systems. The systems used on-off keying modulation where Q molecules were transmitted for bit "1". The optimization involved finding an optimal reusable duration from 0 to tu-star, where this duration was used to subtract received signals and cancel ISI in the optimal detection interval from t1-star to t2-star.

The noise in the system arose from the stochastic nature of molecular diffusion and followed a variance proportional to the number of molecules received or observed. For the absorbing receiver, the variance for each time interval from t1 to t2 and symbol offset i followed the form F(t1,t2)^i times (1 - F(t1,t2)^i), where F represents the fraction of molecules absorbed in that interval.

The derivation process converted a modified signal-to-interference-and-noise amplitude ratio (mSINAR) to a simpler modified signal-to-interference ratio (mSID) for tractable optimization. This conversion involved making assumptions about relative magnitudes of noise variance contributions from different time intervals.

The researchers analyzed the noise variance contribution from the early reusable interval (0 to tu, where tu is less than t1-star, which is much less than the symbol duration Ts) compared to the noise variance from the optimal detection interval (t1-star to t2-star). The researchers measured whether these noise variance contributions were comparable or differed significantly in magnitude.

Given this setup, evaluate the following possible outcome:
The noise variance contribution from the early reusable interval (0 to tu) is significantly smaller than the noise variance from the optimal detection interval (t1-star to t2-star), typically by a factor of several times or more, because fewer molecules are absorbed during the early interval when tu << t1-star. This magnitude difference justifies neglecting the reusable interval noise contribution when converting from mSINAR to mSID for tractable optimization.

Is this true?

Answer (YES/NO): YES